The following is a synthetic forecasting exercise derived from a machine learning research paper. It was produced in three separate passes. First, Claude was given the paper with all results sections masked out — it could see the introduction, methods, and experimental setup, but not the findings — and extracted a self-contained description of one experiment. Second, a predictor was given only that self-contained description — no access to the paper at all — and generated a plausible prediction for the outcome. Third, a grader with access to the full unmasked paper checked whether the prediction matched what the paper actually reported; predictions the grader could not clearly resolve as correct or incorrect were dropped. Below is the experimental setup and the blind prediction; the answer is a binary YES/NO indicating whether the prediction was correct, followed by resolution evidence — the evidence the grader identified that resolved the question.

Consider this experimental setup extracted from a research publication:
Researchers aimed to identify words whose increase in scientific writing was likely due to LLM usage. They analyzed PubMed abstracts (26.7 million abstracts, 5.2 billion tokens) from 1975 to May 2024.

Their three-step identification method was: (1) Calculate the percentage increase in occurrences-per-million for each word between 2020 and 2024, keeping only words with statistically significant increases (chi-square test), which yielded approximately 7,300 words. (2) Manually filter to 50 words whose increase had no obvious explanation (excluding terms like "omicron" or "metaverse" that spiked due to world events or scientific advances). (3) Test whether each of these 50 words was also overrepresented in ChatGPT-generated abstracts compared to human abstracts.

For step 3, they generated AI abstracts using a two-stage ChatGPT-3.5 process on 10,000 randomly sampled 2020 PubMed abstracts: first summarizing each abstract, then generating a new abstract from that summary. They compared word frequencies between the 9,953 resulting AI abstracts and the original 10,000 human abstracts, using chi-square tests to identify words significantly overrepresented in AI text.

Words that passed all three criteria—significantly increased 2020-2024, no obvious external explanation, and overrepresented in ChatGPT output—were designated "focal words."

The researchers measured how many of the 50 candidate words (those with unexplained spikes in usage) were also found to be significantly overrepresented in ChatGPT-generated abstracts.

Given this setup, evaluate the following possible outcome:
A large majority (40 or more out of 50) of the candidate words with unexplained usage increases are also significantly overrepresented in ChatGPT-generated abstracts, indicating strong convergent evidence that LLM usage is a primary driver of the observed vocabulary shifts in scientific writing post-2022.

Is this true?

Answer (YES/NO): NO